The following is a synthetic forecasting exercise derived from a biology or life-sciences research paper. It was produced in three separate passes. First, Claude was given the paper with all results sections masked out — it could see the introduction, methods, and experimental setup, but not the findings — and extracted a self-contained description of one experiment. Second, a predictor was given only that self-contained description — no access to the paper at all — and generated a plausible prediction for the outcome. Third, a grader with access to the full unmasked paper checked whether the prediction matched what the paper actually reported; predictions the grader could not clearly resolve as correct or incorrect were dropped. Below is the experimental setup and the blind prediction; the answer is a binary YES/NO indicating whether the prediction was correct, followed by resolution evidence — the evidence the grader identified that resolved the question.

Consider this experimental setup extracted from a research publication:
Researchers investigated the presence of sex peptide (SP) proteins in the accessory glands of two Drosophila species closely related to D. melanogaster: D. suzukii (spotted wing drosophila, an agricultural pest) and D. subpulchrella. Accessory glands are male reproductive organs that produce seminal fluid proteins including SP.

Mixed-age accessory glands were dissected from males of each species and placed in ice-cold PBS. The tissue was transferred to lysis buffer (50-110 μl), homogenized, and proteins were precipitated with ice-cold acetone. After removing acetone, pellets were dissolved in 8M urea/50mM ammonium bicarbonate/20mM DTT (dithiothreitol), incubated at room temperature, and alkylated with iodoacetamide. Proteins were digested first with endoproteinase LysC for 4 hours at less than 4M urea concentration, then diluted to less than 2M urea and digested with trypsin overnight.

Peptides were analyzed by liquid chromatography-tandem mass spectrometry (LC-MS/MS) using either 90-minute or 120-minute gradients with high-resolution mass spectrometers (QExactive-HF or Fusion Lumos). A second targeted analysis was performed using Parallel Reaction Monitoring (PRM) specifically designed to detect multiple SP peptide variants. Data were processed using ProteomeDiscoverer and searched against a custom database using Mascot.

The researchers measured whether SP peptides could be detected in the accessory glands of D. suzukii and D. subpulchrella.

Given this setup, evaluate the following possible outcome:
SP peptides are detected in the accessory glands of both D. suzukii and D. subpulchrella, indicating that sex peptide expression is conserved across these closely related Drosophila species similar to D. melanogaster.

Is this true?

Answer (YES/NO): YES